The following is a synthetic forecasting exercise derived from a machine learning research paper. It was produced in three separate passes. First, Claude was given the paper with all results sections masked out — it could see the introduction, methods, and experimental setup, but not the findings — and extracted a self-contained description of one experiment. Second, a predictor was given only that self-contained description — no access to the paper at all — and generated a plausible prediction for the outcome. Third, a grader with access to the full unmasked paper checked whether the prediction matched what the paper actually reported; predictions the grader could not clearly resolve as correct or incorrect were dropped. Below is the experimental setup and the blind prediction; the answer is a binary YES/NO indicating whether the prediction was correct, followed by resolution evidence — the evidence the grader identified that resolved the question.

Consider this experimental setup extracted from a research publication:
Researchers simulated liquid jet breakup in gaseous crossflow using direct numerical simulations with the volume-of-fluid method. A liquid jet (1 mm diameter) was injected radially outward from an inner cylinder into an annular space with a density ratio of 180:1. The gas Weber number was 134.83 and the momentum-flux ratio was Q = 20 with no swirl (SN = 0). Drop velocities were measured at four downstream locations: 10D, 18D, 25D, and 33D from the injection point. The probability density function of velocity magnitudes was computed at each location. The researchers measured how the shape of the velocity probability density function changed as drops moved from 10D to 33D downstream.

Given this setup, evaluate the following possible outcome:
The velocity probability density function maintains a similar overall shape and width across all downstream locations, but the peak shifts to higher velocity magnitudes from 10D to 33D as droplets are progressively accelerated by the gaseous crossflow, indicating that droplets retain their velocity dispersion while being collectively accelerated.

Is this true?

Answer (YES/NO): NO